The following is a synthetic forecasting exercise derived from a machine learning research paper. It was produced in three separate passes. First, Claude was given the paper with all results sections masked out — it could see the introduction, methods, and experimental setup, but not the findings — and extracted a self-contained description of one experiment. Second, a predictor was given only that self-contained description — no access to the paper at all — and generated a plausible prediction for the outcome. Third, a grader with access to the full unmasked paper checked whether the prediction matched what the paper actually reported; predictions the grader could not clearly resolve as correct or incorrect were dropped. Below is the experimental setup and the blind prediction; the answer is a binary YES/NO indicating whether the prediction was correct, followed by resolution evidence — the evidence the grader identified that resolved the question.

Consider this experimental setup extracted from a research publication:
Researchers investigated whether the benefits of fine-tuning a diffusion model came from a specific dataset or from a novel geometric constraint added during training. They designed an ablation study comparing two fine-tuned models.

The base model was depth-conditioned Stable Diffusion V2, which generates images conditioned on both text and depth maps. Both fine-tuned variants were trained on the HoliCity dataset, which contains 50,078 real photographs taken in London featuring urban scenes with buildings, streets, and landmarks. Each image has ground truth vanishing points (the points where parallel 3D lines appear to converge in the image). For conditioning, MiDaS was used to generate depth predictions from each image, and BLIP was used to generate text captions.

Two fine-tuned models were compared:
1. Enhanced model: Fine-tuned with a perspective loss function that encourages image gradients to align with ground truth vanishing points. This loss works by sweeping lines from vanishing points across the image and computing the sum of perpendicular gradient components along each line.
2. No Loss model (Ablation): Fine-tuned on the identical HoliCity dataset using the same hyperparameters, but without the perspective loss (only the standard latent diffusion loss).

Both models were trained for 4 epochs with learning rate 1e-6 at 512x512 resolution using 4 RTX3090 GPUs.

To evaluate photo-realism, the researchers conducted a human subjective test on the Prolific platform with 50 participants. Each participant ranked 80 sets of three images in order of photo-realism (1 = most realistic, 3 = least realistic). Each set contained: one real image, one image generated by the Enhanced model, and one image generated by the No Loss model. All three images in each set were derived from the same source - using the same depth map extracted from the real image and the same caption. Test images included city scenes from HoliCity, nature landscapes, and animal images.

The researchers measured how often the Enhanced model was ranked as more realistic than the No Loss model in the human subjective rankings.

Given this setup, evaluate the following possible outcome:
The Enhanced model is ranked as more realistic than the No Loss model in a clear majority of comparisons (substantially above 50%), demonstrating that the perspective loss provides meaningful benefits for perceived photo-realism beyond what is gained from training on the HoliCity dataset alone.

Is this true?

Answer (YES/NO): YES